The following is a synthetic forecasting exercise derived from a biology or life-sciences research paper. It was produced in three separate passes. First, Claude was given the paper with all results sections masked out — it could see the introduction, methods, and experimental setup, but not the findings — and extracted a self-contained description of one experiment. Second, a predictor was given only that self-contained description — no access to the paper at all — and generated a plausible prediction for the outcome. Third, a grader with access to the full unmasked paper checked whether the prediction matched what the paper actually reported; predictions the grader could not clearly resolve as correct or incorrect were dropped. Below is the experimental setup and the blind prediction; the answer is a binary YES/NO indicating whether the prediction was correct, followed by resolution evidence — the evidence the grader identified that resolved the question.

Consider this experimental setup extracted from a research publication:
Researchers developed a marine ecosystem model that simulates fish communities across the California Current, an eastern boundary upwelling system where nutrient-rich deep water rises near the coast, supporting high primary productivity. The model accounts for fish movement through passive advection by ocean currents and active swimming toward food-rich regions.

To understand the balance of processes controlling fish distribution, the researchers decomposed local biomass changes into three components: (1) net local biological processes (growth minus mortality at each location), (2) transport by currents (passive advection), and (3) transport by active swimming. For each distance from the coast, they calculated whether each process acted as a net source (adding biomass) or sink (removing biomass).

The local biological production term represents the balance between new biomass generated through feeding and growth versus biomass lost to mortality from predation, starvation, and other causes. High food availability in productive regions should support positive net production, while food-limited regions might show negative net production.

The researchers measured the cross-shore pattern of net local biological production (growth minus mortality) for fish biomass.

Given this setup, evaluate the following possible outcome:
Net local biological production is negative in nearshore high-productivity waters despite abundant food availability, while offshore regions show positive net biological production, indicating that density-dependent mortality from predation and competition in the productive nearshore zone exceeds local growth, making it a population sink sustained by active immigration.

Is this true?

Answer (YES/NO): NO